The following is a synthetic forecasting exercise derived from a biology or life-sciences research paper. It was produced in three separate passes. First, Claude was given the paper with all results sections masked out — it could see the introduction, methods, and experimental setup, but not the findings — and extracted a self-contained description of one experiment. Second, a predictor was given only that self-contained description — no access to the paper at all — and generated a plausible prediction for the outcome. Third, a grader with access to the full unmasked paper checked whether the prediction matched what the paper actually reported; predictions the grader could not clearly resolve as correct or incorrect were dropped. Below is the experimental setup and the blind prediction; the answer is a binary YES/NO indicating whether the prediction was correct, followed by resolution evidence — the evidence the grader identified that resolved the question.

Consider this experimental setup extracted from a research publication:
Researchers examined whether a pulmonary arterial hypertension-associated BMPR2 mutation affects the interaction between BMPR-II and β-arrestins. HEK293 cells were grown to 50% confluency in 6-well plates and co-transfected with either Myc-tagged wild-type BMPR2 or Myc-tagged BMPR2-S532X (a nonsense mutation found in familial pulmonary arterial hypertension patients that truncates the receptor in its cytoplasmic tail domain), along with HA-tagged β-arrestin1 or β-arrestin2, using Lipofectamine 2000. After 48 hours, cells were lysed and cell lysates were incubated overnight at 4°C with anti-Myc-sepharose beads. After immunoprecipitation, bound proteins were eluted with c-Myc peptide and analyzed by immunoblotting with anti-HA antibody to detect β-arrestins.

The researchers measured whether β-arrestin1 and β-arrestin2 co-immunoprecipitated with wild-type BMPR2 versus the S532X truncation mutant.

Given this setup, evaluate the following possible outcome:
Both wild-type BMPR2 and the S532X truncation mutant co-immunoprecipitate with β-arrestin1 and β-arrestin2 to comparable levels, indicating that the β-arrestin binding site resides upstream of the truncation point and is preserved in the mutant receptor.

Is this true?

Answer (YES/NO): YES